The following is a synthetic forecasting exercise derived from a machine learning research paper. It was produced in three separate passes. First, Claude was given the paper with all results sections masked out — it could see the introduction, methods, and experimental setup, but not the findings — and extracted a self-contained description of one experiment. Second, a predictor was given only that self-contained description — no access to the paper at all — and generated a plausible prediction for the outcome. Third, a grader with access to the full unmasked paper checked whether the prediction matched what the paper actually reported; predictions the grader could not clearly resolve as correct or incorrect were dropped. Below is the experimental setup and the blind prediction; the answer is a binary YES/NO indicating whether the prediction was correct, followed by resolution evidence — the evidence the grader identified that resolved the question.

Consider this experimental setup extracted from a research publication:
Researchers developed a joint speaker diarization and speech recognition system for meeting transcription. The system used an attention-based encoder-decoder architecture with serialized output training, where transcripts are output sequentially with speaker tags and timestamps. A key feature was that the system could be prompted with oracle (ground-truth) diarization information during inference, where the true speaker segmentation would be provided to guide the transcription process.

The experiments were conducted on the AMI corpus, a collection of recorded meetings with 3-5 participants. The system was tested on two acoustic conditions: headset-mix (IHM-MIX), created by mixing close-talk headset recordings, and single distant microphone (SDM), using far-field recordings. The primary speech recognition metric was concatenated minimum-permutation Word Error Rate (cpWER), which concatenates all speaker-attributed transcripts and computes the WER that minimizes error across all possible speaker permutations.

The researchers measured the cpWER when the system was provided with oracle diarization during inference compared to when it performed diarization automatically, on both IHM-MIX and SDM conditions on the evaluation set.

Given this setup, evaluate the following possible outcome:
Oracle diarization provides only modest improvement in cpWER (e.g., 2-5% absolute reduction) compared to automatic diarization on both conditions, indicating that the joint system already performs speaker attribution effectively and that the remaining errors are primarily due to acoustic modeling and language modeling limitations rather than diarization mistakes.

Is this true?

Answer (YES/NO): NO